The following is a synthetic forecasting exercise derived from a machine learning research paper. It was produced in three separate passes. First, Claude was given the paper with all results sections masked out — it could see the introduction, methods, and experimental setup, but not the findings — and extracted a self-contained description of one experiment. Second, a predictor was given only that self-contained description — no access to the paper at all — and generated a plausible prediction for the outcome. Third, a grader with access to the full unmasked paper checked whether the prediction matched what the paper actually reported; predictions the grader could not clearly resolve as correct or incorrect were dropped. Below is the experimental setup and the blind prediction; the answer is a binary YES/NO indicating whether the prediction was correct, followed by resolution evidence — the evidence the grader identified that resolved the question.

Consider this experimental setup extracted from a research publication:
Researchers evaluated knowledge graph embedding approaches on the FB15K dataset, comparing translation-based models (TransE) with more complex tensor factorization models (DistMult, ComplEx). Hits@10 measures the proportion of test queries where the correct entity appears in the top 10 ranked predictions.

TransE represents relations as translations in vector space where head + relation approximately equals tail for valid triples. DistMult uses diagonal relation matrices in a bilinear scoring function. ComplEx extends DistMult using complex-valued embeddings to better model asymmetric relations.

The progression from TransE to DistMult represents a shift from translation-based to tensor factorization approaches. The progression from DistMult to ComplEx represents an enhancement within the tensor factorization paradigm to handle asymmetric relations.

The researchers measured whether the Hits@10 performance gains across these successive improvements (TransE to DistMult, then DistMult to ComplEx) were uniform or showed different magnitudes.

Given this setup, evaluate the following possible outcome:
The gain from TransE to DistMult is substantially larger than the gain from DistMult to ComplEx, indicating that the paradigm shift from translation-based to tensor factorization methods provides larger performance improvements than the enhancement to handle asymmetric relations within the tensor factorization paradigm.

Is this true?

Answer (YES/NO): YES